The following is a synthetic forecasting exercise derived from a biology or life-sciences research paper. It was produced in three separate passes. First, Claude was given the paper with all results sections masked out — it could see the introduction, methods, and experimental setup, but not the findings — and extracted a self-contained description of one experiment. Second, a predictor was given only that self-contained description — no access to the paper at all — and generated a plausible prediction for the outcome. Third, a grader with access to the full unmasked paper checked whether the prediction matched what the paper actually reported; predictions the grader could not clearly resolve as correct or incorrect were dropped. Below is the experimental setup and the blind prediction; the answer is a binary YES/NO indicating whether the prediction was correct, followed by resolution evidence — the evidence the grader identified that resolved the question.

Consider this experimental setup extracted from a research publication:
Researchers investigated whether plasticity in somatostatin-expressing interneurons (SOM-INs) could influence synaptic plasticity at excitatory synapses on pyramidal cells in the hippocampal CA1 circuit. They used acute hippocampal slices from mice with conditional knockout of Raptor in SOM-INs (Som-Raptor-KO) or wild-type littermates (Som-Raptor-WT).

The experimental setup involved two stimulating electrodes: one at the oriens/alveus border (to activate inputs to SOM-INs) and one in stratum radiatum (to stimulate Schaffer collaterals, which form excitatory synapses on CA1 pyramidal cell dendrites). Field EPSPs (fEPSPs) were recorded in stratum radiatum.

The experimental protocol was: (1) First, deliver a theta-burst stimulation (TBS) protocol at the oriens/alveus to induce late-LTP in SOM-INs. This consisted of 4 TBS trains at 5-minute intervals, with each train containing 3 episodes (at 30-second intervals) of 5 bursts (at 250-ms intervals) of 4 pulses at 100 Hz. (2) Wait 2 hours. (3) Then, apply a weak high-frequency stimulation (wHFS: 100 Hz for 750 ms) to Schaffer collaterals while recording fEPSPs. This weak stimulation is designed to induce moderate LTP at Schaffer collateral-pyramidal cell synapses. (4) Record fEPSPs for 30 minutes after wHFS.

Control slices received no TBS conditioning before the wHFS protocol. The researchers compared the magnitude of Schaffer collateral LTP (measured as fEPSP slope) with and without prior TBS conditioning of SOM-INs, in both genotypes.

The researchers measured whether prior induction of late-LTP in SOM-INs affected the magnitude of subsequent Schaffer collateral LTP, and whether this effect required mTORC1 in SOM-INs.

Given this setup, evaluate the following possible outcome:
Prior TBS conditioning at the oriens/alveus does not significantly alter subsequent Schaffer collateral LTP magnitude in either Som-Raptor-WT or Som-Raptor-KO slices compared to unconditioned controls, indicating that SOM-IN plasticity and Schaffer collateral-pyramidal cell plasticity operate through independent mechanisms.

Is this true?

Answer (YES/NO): NO